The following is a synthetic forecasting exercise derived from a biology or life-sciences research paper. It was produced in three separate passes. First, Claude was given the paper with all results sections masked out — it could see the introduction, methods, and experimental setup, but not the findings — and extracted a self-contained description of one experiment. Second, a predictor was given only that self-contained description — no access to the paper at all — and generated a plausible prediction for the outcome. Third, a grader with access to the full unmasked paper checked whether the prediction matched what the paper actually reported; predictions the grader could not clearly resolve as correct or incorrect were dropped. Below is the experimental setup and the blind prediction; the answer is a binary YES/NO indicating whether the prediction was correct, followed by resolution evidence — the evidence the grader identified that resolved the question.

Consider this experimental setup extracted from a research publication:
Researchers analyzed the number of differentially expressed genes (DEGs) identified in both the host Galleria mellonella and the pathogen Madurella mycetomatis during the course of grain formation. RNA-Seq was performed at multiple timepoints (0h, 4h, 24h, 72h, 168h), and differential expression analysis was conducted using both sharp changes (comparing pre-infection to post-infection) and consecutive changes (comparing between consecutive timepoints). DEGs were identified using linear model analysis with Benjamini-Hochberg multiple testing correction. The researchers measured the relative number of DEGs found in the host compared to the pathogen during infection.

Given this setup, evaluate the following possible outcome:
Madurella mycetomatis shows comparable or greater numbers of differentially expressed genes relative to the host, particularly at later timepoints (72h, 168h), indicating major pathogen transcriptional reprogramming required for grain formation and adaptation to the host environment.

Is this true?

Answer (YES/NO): NO